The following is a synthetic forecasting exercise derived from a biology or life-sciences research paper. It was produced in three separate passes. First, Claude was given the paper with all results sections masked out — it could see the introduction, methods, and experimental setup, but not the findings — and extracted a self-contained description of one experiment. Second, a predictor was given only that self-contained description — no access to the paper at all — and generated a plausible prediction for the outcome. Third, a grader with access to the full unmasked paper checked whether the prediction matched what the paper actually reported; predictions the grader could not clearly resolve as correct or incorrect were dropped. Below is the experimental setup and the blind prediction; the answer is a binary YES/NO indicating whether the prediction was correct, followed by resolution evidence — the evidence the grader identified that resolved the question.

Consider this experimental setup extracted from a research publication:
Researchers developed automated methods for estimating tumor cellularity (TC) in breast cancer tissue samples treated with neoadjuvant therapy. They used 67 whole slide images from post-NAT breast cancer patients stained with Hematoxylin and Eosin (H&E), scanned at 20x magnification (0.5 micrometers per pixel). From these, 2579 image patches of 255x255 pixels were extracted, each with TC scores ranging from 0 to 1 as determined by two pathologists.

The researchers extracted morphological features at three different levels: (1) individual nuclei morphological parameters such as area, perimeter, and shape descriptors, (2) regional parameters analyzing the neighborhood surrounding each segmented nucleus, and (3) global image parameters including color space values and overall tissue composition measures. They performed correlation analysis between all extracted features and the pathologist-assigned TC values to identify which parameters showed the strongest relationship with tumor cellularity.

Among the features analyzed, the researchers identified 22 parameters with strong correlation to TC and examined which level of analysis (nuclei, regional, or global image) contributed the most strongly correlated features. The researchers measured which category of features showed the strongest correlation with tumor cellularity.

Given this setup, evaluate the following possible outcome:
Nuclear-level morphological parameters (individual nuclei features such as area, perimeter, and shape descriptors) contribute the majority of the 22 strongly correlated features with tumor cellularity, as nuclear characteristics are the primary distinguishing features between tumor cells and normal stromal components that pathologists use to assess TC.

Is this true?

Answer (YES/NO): NO